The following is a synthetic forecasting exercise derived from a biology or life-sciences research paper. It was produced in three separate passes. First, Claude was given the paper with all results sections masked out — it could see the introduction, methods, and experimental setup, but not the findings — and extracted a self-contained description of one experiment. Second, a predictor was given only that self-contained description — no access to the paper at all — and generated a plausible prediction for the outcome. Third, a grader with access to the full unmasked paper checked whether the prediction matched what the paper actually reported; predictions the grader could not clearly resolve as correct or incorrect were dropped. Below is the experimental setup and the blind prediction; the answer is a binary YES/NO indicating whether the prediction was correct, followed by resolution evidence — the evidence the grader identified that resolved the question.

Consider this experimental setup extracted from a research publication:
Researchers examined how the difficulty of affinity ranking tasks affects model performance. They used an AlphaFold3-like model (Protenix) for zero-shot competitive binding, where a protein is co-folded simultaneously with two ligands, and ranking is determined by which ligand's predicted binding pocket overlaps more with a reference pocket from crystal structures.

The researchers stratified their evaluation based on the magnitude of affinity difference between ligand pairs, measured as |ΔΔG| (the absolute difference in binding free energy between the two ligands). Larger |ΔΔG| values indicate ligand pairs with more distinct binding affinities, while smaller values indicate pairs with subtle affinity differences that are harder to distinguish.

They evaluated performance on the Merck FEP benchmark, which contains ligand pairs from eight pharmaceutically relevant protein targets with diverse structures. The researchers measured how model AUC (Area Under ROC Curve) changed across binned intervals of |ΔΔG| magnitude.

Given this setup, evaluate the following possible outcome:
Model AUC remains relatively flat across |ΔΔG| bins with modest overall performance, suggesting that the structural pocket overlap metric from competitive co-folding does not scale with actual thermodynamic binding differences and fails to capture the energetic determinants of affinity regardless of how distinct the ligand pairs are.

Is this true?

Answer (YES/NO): NO